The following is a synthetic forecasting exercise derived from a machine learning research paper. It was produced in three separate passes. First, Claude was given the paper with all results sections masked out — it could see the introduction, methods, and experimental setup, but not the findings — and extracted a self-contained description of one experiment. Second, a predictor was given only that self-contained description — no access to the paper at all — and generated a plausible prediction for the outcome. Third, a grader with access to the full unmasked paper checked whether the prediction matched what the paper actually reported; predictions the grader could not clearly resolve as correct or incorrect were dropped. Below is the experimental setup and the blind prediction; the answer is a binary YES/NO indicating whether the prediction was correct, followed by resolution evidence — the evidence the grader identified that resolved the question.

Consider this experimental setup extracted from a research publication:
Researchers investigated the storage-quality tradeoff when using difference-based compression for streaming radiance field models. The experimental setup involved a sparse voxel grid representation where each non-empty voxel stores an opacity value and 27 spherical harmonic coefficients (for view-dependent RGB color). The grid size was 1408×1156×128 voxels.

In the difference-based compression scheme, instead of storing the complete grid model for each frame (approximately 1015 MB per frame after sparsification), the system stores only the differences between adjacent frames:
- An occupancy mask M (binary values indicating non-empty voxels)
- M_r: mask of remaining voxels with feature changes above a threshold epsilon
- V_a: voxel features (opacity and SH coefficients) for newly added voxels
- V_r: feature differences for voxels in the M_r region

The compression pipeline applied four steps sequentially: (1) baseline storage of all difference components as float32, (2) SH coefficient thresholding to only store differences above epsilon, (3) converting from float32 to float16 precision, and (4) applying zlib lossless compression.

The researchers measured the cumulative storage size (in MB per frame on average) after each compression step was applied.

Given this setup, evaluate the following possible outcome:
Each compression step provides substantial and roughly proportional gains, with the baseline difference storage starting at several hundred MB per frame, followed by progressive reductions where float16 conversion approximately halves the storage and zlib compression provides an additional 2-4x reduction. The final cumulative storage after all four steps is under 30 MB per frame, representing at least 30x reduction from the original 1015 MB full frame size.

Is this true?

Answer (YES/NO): NO